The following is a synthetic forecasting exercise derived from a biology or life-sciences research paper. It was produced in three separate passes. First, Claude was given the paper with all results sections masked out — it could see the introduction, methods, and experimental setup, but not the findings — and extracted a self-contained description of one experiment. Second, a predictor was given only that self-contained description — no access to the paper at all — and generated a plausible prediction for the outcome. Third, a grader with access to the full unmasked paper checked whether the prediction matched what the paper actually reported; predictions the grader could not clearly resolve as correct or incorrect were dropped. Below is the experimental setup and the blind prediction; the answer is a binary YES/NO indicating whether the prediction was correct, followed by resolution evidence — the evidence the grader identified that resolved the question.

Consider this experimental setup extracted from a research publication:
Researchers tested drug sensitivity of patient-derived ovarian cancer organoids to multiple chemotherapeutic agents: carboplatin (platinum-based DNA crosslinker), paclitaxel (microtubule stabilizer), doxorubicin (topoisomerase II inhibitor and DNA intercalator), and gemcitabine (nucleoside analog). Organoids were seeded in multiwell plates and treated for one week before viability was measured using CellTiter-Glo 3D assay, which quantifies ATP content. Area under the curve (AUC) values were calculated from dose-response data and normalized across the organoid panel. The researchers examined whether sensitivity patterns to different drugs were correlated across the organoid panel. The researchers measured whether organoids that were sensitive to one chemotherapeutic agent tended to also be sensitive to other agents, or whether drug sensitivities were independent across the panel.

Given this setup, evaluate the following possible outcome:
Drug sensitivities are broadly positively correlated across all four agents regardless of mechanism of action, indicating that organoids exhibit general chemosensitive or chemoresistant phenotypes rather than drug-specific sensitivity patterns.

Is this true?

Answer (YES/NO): YES